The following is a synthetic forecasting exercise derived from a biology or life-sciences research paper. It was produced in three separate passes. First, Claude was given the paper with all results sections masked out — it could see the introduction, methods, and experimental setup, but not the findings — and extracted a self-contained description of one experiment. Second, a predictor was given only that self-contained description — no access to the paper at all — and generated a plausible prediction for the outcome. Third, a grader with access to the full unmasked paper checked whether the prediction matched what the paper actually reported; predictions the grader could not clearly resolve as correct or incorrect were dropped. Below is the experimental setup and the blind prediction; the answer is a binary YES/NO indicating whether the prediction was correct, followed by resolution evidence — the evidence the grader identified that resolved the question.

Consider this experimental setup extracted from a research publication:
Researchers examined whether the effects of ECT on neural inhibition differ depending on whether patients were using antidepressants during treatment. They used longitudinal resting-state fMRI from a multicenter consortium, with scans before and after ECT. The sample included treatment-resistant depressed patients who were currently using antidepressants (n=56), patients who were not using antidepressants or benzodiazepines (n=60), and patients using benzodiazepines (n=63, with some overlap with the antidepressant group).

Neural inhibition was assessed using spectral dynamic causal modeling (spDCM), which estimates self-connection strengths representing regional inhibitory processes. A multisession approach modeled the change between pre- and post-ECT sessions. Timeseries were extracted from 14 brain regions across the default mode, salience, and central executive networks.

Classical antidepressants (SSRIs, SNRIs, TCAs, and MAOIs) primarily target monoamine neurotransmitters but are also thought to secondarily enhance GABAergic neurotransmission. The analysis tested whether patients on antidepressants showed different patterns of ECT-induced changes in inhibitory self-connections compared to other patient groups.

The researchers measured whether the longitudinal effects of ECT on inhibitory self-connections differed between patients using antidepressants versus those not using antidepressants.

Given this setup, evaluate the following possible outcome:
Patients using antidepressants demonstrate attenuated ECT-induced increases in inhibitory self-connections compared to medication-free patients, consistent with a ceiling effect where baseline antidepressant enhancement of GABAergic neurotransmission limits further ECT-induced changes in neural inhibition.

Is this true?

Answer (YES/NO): NO